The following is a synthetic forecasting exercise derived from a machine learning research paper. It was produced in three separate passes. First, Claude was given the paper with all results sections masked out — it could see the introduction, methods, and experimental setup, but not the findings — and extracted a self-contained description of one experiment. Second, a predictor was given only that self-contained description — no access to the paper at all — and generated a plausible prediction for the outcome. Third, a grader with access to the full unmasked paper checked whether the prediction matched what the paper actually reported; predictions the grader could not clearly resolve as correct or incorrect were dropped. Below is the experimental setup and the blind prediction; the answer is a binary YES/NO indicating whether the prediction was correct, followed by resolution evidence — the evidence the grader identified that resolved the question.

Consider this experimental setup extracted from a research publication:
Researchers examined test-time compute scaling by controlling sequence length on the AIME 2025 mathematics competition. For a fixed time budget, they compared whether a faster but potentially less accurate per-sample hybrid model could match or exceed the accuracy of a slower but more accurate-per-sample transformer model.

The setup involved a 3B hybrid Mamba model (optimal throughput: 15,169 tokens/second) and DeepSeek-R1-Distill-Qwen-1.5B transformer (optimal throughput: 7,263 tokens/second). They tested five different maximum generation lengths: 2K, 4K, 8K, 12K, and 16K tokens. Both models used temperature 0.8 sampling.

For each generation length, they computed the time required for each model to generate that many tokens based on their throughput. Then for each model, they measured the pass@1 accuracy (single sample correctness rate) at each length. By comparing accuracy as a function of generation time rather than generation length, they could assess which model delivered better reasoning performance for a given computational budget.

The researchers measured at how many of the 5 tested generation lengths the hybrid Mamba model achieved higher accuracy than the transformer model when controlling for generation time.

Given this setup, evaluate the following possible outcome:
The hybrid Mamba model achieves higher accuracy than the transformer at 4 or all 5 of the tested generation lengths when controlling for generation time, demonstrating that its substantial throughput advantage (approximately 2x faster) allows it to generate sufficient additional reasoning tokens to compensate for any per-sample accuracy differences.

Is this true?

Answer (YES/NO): YES